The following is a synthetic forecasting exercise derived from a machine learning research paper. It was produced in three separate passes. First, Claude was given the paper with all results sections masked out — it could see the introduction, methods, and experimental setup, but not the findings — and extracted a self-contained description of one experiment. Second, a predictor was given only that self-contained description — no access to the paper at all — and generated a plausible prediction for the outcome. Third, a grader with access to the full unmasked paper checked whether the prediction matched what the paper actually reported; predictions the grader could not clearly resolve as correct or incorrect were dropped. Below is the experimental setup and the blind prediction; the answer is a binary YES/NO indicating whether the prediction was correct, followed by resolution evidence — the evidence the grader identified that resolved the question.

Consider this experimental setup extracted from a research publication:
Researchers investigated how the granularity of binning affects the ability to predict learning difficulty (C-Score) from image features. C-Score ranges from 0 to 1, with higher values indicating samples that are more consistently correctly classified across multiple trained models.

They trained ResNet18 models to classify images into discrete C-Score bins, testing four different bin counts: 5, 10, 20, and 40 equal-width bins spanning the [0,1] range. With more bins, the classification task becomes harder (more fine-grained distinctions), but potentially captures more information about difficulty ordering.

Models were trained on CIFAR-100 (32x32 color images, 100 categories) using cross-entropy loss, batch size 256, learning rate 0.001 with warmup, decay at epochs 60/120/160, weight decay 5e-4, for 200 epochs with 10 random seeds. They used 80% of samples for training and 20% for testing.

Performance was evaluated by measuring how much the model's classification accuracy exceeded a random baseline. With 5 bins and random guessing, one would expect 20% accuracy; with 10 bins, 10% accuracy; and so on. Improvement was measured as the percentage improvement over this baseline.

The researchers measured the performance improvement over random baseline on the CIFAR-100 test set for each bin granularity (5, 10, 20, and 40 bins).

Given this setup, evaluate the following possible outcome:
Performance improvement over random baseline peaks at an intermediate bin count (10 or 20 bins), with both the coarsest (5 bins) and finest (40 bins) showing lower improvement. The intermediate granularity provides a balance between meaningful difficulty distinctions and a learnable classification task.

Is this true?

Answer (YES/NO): NO